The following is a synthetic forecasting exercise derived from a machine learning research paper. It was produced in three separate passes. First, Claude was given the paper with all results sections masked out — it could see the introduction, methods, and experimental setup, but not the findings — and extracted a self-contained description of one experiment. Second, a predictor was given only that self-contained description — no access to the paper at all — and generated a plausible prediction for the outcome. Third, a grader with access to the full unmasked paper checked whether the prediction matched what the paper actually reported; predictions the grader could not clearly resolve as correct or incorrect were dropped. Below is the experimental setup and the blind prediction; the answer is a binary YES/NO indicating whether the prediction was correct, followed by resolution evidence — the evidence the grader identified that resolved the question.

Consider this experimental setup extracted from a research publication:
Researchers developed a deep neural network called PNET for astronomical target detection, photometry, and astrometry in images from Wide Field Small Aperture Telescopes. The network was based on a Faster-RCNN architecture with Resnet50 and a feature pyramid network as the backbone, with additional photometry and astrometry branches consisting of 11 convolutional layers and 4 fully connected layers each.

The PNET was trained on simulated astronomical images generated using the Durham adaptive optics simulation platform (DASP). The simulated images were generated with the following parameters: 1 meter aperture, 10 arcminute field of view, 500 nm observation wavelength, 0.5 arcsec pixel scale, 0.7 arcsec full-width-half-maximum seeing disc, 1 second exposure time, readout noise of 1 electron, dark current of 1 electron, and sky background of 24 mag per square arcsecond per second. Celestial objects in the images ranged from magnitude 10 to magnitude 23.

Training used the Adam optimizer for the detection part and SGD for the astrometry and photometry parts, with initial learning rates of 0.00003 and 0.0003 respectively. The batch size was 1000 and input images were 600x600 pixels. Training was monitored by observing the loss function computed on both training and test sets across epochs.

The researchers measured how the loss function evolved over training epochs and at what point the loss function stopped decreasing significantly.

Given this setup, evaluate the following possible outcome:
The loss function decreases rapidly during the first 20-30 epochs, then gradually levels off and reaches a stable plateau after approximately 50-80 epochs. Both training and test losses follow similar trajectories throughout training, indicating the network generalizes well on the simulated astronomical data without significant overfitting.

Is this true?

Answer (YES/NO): NO